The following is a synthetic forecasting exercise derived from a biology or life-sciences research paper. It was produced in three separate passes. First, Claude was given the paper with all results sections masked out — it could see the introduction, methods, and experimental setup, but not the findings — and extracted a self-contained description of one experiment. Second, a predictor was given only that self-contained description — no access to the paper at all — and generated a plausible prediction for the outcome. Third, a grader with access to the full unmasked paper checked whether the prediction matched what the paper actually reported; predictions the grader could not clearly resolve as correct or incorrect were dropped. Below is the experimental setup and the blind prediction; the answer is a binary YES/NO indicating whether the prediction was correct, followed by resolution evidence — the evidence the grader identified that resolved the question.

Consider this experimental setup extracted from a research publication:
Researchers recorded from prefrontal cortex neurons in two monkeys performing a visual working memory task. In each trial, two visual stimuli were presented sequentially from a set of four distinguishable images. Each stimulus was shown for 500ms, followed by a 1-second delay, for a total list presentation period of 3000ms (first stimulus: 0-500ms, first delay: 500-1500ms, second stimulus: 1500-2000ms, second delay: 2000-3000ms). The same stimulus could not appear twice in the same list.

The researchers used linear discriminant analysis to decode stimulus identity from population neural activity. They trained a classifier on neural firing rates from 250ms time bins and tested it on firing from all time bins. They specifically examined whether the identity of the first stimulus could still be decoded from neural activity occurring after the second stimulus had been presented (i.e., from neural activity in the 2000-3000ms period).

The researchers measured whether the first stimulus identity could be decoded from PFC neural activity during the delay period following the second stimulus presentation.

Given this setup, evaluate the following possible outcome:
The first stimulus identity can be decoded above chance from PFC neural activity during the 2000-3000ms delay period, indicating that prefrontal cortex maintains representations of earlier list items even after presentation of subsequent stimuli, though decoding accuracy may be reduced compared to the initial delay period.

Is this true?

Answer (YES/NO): YES